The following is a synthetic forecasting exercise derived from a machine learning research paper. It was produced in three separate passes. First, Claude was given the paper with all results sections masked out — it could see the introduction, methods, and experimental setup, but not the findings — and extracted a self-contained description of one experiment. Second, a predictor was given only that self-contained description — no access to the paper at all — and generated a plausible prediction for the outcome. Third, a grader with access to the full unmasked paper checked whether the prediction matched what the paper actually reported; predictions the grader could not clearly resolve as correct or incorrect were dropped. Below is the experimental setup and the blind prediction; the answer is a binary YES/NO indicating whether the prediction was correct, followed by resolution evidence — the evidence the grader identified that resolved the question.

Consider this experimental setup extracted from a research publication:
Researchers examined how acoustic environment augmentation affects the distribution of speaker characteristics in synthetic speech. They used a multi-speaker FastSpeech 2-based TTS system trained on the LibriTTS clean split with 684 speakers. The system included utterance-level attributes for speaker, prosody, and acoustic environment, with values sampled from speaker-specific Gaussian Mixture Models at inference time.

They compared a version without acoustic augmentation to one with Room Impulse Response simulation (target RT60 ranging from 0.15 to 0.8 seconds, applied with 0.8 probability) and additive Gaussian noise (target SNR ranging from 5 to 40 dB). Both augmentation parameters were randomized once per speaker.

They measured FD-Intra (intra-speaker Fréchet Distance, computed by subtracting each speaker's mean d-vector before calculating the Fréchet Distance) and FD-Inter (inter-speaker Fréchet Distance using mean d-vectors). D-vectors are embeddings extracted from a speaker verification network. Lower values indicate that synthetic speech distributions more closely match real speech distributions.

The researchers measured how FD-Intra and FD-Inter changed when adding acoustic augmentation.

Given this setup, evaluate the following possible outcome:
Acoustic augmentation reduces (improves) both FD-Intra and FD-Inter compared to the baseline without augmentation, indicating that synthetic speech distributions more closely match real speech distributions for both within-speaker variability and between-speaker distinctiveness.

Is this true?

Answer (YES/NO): NO